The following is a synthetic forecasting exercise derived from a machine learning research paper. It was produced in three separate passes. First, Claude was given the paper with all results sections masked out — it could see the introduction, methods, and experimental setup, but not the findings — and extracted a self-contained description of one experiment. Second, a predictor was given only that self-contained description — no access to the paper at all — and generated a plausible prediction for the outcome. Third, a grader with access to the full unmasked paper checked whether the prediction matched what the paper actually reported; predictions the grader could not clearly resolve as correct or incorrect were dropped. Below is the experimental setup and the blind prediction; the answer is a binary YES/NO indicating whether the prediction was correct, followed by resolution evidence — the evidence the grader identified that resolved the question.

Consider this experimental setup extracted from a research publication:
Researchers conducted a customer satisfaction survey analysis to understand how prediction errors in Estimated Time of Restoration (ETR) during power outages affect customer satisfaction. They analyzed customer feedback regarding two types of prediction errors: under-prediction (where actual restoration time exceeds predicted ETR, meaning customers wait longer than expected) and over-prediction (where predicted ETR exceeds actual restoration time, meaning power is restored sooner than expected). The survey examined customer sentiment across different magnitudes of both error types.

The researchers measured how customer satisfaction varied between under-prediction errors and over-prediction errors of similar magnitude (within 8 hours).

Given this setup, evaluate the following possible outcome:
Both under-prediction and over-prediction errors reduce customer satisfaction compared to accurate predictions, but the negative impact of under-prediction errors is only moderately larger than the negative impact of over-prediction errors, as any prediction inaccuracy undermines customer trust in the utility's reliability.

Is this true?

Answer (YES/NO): NO